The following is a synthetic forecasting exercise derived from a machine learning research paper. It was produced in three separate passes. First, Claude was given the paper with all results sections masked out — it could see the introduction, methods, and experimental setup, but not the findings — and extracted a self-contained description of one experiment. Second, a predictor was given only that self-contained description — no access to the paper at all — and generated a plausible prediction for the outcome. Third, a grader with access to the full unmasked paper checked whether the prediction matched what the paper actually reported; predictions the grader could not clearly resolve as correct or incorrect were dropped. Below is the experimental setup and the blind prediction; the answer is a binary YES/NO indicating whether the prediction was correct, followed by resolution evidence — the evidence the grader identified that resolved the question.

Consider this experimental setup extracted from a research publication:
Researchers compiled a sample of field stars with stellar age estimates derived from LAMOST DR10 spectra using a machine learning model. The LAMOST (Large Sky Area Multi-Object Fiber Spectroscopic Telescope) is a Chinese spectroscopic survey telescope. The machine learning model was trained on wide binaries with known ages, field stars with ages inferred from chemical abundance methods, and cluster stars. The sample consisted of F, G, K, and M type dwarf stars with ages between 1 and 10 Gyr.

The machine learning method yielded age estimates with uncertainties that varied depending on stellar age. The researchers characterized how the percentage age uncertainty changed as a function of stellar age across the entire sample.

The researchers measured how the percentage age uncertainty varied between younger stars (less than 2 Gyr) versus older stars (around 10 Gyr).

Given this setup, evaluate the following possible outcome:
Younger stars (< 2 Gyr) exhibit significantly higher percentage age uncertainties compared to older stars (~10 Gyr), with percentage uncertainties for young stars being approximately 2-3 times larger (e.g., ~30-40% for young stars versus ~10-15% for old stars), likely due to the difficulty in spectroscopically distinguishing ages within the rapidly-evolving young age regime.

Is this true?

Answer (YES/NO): YES